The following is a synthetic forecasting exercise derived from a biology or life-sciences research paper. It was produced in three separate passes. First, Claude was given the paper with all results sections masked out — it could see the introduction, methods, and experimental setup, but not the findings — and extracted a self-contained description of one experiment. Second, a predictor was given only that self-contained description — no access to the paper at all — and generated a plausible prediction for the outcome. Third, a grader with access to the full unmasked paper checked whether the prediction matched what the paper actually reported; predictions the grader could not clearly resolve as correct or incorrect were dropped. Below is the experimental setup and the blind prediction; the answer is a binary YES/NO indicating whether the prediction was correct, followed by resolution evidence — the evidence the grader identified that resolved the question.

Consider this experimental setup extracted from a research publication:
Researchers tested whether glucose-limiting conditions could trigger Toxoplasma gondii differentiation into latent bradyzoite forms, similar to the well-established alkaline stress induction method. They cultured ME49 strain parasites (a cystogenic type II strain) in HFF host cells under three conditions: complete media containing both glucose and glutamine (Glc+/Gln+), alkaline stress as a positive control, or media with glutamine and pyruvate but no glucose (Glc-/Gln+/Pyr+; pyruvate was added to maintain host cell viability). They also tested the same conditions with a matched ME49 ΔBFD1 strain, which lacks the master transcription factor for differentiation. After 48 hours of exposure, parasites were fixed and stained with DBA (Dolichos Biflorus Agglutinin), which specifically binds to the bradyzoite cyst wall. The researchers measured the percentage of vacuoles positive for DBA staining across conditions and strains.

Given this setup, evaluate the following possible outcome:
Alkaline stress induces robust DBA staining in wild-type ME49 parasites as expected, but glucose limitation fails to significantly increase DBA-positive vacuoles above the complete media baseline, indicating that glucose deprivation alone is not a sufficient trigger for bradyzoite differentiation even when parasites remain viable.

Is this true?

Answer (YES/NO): NO